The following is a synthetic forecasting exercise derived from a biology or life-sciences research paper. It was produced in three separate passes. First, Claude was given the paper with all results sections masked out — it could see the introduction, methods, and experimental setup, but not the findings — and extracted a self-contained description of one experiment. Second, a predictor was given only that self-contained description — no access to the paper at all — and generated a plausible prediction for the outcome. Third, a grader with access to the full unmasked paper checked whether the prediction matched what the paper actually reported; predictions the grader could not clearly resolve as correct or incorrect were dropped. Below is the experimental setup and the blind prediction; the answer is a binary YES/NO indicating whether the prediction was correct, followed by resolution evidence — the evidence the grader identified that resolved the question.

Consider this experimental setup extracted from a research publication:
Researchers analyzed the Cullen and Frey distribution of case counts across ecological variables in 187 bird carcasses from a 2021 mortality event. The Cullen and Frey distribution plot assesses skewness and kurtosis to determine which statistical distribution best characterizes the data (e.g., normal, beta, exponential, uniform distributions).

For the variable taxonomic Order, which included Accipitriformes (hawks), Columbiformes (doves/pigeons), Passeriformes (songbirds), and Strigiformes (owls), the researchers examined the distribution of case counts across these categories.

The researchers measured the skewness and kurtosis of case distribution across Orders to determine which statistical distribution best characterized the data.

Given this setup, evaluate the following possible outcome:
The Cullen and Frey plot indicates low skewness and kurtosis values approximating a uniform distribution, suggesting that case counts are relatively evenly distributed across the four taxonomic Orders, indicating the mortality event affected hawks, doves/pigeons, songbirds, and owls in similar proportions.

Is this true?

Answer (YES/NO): NO